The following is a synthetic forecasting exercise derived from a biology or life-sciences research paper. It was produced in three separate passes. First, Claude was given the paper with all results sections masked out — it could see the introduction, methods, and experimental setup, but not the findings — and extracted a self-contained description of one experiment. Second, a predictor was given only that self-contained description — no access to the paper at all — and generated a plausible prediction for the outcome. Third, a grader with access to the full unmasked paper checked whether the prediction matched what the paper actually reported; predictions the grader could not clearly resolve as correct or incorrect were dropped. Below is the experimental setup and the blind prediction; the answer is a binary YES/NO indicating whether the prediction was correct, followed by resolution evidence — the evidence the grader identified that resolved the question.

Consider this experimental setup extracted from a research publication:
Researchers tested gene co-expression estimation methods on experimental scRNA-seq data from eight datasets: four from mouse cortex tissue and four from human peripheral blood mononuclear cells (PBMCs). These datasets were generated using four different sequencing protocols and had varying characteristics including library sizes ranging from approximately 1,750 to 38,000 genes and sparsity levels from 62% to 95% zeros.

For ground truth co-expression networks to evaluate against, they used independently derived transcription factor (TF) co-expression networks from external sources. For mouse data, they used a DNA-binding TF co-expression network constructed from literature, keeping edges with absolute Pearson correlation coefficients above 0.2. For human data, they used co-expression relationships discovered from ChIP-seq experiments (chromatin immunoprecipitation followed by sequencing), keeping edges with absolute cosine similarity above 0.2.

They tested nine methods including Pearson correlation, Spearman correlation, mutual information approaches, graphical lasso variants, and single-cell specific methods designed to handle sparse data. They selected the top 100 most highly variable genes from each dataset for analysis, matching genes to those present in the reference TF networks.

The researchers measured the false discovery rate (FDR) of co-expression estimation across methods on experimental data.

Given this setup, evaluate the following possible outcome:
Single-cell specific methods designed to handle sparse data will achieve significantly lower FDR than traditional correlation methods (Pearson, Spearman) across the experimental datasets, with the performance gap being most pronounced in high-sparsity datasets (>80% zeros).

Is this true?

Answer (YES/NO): NO